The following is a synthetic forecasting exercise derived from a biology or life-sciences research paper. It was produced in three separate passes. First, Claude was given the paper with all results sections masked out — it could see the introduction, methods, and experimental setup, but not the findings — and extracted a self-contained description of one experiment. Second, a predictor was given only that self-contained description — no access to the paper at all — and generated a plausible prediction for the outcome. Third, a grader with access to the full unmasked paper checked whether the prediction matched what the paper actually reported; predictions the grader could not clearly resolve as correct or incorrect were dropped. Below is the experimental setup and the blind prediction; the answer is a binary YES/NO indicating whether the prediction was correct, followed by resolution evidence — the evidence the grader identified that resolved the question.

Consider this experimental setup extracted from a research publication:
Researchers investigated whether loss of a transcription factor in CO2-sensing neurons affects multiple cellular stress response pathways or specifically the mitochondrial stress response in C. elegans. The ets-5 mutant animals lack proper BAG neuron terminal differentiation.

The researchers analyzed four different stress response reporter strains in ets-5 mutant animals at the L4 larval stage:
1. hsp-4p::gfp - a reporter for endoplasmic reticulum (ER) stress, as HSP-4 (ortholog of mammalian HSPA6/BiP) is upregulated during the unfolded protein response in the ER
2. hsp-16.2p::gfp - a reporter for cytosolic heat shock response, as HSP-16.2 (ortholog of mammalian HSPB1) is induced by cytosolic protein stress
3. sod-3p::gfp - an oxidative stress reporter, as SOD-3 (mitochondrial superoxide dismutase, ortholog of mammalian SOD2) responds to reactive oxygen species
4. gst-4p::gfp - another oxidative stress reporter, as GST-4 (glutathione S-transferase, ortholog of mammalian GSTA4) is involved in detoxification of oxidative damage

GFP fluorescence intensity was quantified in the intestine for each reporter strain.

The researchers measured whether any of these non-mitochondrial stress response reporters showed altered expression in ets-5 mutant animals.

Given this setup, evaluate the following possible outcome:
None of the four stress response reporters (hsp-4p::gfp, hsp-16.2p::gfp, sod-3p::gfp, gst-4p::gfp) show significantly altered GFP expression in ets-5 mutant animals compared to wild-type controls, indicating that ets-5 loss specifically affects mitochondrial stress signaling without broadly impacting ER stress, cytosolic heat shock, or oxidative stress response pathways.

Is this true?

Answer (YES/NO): YES